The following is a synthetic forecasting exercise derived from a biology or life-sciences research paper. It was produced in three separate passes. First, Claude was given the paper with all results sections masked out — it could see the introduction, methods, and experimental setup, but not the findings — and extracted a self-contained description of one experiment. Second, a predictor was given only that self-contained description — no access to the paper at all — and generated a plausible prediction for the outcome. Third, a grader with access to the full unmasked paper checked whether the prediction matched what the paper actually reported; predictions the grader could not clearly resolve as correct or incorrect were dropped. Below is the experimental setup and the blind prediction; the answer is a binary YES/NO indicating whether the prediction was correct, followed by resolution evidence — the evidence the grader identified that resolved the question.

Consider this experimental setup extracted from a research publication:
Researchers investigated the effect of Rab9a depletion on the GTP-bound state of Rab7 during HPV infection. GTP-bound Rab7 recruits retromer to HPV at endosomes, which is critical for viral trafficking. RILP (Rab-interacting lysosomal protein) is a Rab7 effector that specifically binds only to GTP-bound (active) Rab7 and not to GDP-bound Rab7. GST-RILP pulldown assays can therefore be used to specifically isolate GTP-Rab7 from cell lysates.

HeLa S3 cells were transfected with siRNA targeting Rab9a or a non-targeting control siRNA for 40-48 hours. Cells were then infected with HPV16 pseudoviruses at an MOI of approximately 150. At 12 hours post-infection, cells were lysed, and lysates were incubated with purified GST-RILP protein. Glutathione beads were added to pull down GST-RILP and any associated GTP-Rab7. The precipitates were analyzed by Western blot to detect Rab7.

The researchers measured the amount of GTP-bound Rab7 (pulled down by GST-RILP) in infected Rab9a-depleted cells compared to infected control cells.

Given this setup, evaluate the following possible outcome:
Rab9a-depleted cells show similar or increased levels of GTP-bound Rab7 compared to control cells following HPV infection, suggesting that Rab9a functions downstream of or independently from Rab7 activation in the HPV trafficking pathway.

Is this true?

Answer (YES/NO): YES